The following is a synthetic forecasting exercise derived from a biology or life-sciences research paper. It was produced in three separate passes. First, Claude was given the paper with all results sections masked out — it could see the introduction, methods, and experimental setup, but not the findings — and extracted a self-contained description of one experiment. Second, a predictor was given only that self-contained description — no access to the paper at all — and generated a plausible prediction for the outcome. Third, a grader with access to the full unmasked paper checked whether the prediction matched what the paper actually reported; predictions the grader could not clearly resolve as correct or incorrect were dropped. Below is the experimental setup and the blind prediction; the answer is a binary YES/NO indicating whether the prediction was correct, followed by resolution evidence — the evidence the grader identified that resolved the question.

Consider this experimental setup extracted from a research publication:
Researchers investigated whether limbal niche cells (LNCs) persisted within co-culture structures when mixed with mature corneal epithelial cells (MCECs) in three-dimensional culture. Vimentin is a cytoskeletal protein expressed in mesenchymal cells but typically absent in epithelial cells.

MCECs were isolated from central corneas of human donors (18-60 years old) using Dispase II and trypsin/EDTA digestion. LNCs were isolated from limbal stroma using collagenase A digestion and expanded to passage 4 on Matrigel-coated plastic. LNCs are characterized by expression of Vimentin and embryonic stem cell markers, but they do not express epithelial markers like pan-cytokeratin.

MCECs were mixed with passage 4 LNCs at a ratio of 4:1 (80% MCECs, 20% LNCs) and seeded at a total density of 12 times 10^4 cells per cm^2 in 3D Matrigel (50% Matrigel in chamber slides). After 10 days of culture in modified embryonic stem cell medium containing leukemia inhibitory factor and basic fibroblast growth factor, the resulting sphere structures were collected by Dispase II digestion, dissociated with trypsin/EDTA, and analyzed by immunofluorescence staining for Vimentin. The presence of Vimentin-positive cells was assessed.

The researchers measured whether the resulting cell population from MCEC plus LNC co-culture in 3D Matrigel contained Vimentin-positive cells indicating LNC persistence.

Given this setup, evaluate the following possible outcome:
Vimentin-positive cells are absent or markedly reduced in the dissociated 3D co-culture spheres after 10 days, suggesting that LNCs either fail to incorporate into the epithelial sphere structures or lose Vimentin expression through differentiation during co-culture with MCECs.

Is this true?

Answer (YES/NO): NO